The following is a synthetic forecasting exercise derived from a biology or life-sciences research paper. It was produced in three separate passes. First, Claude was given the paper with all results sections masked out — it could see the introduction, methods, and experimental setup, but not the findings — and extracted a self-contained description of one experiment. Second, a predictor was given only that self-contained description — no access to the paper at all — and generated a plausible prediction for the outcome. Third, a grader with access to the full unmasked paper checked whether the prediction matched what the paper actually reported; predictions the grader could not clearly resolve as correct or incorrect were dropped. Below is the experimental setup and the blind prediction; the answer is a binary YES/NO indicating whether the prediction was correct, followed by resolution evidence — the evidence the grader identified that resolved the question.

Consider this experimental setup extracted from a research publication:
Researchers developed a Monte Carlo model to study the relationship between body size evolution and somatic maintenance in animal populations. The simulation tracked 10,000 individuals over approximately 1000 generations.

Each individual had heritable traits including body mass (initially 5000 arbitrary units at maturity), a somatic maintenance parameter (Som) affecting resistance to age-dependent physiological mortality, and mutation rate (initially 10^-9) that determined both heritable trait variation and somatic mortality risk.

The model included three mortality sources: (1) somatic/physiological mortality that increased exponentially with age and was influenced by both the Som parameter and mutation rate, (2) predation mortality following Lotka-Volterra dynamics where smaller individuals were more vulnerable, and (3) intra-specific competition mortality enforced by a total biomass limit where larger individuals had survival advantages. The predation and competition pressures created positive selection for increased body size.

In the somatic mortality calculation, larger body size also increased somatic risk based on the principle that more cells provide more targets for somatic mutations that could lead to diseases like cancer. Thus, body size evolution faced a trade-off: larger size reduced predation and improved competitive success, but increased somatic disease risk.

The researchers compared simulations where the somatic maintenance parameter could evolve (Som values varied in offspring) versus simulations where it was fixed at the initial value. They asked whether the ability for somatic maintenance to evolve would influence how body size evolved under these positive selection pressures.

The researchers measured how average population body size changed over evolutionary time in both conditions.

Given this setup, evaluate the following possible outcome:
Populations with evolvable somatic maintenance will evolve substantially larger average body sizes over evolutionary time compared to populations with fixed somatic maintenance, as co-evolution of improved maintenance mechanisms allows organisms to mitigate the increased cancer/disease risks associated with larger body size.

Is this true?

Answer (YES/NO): YES